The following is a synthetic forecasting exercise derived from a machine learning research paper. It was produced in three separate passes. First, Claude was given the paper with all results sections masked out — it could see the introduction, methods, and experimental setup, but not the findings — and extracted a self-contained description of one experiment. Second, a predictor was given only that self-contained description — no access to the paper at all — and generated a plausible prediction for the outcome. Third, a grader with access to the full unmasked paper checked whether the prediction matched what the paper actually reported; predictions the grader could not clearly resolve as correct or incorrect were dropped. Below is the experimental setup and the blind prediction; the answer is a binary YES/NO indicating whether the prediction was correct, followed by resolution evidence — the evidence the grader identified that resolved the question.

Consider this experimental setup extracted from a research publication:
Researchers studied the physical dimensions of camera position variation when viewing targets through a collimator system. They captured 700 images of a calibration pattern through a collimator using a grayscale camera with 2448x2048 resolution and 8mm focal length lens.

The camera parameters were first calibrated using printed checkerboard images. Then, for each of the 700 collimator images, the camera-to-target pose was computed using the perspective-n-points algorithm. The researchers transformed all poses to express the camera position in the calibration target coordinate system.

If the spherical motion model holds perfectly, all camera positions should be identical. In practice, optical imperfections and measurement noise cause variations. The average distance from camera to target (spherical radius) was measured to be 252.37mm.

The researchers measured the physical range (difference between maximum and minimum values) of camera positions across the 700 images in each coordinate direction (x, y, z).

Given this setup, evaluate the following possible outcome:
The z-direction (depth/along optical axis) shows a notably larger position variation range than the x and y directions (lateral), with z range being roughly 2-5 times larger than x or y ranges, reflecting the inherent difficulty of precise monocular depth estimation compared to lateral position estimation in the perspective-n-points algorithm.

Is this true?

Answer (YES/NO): NO